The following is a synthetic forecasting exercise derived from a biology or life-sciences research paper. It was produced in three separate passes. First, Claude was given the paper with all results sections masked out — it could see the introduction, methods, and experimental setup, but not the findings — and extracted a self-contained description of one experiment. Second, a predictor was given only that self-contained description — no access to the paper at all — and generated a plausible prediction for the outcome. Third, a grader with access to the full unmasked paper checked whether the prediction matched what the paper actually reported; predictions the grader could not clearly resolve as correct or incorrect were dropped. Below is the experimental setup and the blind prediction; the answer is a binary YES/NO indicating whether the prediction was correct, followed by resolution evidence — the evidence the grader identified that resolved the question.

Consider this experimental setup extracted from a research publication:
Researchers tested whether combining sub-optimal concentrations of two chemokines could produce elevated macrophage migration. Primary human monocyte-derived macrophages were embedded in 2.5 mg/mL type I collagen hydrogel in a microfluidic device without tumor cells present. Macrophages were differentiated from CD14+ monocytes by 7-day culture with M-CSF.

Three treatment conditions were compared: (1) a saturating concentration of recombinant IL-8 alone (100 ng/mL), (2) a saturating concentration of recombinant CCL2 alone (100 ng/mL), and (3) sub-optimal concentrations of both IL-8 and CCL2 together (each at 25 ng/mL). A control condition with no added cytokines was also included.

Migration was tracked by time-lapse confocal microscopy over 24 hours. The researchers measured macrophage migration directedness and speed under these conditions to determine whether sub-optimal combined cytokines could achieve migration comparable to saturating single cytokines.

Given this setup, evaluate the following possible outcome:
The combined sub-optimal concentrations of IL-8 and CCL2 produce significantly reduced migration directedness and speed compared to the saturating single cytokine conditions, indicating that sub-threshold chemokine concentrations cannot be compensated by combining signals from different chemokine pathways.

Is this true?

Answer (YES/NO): NO